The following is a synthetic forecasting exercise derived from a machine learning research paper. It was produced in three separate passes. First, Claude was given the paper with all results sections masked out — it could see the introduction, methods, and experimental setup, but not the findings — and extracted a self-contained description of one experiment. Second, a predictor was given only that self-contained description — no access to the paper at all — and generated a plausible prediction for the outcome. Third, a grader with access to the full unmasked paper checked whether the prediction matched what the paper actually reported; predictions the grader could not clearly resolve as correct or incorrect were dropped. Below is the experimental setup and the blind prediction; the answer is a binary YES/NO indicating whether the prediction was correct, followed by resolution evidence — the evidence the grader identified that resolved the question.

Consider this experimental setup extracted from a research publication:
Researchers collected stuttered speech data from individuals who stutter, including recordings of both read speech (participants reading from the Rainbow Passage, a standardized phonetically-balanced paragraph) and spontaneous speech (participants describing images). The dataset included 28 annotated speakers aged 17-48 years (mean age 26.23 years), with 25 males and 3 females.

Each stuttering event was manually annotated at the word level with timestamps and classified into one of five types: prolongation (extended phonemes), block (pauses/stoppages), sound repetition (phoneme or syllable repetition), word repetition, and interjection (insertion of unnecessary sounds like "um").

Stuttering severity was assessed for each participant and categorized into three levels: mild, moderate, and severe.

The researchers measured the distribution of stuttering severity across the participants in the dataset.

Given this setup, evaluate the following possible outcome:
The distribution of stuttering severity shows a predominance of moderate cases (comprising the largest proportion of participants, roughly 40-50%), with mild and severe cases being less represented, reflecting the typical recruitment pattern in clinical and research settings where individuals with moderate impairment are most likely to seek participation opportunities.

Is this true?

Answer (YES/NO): YES